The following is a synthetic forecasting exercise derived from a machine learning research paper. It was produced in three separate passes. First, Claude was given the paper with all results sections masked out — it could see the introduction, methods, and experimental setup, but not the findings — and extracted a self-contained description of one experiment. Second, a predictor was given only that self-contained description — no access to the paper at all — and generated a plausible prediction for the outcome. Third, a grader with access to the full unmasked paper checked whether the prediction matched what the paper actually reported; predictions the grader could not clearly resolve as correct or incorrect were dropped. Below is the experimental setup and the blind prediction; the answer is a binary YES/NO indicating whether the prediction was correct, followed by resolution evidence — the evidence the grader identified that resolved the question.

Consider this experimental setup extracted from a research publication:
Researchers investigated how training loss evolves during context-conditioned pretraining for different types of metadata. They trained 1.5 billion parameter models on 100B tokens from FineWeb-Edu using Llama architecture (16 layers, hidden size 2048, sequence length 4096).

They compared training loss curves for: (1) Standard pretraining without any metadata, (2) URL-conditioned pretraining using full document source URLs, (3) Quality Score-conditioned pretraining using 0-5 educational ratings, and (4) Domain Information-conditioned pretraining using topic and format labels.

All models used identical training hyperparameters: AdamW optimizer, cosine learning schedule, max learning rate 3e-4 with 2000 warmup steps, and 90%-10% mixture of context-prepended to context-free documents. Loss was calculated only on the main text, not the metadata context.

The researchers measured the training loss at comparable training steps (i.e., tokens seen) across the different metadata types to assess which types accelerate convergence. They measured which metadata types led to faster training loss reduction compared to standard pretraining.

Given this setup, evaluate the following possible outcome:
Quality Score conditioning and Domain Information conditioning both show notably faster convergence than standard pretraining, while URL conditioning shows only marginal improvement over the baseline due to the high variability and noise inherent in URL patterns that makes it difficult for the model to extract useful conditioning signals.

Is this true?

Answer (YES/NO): NO